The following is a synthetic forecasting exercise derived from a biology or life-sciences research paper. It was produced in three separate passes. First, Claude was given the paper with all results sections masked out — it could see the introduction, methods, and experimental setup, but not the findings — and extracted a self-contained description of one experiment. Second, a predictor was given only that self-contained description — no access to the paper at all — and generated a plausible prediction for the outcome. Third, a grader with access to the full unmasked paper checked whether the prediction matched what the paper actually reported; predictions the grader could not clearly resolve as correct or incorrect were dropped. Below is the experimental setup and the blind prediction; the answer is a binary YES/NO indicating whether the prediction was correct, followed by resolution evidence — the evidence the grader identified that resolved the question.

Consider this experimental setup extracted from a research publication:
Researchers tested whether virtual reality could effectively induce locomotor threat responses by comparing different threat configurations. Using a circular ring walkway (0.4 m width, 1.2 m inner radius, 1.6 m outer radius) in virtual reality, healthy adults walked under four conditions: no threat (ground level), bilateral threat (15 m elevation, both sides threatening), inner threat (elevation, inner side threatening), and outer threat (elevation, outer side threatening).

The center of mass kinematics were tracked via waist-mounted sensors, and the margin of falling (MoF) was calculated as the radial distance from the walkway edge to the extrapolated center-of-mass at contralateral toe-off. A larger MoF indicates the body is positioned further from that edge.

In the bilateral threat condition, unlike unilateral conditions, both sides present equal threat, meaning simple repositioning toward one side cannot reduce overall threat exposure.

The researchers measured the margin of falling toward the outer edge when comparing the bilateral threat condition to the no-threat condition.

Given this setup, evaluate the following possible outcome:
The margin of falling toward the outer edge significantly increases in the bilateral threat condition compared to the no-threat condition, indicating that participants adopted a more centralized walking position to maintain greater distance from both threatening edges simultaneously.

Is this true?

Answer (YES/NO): YES